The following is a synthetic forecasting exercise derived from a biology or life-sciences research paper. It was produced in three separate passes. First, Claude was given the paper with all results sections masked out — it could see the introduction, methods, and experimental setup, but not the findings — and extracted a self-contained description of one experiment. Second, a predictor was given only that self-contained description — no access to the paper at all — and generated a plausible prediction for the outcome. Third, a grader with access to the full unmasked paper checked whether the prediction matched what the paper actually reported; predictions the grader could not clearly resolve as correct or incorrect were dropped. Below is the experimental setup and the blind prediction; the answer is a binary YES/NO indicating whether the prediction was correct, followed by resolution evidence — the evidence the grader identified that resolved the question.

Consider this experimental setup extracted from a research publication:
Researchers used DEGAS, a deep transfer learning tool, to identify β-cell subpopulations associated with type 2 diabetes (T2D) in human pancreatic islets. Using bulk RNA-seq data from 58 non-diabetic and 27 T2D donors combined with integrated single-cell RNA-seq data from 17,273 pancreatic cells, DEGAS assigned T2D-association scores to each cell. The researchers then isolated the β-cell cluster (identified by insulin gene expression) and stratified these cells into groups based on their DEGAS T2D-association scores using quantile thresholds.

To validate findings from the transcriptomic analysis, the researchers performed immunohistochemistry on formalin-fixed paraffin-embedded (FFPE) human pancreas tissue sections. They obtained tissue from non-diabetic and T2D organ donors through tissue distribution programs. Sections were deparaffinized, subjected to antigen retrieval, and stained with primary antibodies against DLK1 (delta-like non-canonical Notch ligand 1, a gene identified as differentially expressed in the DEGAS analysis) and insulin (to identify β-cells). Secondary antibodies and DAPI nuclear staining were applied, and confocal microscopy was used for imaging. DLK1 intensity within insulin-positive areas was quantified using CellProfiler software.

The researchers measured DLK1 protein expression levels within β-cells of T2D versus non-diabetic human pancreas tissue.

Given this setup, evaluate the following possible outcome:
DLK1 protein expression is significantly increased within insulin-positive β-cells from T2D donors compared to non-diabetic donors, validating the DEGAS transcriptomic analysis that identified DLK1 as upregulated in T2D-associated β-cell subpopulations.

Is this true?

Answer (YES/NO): NO